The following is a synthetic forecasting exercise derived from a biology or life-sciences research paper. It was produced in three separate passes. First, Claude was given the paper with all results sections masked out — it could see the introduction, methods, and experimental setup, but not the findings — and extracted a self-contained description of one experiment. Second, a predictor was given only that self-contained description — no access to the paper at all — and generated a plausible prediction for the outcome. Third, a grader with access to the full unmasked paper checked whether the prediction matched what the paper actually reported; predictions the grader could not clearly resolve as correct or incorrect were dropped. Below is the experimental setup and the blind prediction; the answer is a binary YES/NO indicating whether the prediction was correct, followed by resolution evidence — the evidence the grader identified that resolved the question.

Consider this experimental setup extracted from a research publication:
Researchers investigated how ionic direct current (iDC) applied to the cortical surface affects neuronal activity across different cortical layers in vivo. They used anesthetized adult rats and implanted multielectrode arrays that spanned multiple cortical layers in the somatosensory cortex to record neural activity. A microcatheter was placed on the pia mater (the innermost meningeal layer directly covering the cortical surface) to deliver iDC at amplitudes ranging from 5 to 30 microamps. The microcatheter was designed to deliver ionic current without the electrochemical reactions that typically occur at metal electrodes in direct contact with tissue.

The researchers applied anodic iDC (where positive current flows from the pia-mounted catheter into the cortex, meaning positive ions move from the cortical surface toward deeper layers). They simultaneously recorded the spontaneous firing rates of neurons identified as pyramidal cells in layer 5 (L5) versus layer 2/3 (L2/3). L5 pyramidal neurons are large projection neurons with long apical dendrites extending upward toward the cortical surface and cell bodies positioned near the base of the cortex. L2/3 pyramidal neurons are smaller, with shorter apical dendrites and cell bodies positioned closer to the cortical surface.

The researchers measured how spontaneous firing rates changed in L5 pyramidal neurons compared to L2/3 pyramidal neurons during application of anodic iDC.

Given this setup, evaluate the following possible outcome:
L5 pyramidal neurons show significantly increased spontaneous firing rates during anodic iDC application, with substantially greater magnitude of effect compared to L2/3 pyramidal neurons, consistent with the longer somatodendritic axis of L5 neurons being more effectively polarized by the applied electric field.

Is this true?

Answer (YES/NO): YES